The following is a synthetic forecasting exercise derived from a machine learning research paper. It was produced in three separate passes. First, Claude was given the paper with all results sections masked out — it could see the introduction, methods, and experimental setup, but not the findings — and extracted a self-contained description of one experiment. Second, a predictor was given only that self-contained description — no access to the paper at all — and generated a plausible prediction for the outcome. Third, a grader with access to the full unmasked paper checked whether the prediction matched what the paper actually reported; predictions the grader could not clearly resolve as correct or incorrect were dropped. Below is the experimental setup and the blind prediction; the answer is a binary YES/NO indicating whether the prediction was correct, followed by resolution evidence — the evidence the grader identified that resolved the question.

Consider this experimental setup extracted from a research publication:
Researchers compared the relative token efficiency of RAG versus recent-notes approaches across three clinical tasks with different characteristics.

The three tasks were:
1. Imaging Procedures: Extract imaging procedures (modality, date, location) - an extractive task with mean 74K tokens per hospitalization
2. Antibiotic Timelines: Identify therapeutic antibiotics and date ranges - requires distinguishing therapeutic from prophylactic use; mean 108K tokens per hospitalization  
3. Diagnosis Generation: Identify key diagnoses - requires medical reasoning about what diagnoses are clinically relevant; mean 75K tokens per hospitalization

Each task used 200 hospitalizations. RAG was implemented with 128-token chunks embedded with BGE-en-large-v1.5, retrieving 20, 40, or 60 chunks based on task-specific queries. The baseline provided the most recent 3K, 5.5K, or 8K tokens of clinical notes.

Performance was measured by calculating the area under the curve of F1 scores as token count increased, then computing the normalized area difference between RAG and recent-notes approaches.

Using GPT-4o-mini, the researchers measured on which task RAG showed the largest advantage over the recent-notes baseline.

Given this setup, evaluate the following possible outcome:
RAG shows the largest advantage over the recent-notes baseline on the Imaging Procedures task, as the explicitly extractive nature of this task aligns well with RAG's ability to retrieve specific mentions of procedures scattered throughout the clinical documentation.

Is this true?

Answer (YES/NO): YES